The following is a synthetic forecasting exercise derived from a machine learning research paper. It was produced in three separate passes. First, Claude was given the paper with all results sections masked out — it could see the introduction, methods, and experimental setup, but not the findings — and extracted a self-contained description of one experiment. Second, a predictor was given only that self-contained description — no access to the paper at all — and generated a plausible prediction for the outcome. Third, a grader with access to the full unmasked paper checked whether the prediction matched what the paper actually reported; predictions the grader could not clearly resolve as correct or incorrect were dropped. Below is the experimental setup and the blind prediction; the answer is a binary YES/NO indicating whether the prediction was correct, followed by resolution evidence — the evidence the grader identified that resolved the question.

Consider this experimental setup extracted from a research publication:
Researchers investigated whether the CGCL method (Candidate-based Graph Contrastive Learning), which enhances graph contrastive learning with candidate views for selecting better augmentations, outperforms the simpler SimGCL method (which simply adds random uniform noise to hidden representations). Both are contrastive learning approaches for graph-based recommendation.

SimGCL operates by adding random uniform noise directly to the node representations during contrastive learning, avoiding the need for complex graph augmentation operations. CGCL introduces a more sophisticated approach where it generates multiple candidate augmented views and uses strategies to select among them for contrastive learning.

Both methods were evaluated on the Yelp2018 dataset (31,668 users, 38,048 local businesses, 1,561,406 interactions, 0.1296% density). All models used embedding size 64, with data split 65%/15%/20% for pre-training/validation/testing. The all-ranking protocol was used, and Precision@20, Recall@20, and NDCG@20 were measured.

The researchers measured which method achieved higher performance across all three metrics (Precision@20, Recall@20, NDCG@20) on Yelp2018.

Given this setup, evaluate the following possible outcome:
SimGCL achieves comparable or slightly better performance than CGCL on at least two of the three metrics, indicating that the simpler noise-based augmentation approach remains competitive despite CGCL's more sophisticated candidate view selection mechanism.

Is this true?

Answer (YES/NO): YES